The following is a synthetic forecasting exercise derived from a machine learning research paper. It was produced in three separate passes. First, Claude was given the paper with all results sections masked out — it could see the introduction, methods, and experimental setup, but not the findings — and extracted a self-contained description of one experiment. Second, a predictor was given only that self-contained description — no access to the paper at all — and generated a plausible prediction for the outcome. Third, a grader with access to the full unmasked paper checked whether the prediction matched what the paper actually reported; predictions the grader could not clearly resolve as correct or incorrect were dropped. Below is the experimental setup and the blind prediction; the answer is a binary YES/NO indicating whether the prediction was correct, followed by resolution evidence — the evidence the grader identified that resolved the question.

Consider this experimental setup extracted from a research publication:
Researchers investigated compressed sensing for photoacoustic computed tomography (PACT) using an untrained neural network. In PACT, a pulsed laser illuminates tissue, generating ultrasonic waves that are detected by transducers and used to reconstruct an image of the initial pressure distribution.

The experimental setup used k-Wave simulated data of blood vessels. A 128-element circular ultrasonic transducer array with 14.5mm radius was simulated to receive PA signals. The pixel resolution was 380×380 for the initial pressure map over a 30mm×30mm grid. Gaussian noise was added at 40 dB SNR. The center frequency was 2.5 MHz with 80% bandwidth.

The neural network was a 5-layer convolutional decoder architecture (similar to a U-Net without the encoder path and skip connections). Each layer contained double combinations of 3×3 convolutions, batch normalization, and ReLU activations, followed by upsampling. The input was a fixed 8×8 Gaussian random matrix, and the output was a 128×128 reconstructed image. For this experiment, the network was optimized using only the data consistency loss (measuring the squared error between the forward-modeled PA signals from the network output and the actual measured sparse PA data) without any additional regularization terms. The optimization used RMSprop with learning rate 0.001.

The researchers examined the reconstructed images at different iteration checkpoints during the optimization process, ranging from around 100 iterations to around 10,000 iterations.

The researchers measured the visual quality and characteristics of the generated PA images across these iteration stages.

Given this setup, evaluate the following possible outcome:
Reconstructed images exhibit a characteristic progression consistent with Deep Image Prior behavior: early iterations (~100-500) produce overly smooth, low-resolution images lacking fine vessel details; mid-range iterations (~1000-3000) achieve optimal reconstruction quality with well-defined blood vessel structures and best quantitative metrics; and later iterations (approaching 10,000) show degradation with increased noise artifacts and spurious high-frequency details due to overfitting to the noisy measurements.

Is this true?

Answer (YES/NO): NO